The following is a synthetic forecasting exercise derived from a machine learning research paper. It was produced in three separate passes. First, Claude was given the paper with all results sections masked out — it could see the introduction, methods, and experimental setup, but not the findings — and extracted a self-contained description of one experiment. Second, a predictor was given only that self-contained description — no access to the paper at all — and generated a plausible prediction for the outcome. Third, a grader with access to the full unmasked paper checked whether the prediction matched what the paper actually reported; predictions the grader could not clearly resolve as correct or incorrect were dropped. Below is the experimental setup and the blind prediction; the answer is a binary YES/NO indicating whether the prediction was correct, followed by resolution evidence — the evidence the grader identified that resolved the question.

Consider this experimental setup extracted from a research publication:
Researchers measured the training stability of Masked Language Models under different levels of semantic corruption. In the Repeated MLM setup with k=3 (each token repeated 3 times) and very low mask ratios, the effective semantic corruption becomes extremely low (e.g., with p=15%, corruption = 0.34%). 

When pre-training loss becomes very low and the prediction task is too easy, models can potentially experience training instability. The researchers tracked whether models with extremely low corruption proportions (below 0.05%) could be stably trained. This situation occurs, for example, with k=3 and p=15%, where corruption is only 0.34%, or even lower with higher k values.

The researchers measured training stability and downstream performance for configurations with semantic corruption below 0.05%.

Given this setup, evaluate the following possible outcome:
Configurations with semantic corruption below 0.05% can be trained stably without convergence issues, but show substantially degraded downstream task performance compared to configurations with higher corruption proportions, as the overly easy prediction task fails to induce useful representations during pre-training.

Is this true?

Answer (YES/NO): NO